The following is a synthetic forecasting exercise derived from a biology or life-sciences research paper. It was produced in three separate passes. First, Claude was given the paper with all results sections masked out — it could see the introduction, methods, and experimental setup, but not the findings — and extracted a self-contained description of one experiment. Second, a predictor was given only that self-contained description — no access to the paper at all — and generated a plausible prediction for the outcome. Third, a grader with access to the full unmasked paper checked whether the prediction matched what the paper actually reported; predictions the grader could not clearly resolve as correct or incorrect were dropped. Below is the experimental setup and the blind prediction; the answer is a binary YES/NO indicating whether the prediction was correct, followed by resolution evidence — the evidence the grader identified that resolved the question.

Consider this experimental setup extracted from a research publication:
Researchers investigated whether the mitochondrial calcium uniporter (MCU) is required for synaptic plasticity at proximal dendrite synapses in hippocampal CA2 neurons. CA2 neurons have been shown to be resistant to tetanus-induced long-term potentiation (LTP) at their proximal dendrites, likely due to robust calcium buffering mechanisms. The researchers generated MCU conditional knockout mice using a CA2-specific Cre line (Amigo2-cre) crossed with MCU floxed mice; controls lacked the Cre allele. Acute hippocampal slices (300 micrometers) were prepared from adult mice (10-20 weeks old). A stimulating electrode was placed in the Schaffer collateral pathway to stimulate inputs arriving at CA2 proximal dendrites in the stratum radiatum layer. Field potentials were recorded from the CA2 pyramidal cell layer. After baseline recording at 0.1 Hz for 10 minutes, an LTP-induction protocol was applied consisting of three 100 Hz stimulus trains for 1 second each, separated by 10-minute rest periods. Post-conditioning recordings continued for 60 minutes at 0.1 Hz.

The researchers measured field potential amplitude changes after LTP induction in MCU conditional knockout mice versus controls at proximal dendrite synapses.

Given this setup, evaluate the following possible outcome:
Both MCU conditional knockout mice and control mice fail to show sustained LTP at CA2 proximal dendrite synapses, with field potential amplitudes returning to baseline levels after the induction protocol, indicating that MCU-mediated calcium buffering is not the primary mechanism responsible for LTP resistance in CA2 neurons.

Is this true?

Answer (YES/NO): YES